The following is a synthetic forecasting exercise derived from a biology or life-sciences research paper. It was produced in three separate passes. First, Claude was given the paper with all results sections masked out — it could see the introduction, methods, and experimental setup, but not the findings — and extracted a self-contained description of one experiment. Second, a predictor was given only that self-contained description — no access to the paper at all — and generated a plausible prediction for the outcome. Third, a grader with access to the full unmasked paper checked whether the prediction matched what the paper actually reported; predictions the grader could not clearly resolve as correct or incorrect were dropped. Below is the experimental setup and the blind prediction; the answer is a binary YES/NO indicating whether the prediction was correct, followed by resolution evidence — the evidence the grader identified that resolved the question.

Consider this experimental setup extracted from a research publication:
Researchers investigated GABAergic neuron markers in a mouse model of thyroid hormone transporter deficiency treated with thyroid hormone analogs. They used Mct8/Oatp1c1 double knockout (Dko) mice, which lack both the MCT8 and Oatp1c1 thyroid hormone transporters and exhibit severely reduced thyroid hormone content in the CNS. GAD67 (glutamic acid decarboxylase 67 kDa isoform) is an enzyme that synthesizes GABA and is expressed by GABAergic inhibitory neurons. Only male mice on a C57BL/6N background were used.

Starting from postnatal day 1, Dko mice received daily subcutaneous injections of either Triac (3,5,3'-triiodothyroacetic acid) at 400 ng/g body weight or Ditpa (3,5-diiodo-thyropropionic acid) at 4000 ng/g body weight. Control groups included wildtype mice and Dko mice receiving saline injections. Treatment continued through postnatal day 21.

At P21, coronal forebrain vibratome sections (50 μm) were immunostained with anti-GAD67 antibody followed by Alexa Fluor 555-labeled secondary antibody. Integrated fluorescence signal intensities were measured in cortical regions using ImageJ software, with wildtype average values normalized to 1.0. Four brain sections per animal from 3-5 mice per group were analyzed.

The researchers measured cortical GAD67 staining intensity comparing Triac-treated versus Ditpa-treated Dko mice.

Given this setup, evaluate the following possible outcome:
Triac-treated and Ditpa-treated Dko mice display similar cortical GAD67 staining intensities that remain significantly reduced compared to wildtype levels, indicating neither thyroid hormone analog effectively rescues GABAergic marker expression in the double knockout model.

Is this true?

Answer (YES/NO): NO